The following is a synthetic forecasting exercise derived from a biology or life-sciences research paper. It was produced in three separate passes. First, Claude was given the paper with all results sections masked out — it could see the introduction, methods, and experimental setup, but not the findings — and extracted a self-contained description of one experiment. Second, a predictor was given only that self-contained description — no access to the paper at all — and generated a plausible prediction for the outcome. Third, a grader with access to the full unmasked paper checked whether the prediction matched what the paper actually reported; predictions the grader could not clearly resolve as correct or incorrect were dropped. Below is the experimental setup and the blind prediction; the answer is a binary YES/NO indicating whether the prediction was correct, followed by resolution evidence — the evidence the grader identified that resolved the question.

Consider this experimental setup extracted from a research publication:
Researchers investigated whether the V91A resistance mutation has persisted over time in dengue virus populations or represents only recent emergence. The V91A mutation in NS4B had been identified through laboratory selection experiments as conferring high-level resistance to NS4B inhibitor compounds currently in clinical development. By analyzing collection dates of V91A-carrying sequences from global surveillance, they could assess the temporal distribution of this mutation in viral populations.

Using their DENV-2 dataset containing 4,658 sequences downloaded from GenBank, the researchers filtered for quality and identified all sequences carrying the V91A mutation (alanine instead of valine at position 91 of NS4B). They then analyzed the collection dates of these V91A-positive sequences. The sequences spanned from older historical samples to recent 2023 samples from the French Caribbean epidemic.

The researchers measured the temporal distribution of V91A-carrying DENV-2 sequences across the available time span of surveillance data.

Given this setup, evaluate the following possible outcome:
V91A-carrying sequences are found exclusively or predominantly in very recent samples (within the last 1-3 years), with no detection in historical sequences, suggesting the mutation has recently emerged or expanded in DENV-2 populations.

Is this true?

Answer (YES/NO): NO